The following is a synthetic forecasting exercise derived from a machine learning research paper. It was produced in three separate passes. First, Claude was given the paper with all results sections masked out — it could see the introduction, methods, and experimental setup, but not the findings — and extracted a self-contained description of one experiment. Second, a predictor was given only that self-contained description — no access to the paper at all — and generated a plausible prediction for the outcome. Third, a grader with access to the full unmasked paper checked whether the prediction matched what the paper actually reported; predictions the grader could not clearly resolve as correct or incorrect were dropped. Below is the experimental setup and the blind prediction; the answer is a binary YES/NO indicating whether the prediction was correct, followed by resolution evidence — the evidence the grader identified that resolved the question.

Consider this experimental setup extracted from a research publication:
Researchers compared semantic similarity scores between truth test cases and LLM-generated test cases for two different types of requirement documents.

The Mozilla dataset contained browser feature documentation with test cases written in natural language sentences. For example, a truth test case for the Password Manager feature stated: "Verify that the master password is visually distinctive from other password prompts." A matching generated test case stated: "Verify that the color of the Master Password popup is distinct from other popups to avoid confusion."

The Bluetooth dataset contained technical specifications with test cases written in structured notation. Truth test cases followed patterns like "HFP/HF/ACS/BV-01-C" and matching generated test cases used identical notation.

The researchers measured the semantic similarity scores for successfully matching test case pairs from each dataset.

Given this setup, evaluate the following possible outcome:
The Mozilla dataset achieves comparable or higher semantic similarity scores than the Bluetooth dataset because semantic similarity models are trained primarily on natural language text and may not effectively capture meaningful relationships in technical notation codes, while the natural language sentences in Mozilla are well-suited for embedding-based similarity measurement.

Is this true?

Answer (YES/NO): NO